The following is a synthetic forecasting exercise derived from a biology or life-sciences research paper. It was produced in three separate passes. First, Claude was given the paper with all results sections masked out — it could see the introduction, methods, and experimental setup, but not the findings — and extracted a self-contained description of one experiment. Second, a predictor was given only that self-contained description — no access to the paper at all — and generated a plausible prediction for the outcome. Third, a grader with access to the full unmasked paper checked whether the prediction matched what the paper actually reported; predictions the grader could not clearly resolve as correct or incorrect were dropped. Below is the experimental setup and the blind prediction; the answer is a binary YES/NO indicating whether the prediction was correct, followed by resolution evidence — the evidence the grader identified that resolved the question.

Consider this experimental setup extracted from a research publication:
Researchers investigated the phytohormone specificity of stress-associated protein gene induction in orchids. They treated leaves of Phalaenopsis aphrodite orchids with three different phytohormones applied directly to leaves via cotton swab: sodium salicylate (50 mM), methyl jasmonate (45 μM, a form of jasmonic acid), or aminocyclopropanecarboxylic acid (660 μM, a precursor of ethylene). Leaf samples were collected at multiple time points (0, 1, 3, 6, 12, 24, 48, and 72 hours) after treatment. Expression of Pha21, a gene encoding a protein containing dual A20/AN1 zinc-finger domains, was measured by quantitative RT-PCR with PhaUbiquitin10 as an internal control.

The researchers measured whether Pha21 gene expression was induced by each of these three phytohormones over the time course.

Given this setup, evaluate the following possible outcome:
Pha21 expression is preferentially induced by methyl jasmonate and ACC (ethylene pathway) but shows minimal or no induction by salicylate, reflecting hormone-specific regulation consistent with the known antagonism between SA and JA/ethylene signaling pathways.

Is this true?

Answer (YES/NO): NO